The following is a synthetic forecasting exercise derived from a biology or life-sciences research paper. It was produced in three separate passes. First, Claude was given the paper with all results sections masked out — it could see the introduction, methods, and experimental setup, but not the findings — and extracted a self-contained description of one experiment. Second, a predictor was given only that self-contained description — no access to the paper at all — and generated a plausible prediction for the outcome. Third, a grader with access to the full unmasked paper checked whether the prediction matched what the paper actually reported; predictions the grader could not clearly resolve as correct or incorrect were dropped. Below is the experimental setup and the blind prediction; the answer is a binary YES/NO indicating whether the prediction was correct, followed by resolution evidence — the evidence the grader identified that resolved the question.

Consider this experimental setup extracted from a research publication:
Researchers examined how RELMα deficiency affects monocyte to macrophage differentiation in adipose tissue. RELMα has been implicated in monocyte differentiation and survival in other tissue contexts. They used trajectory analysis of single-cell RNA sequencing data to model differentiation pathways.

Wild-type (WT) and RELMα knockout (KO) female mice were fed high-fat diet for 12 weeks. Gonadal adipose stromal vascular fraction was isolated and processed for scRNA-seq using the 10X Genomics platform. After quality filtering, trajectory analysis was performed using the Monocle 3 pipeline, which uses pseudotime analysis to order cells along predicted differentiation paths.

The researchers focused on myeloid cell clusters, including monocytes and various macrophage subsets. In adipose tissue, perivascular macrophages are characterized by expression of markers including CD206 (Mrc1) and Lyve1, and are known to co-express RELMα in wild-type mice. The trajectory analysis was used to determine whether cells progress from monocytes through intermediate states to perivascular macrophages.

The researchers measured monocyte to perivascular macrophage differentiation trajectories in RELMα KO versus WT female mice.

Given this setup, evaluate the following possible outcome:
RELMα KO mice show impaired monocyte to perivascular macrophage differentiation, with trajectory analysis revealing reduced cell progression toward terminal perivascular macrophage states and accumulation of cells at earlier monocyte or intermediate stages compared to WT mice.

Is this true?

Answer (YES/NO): NO